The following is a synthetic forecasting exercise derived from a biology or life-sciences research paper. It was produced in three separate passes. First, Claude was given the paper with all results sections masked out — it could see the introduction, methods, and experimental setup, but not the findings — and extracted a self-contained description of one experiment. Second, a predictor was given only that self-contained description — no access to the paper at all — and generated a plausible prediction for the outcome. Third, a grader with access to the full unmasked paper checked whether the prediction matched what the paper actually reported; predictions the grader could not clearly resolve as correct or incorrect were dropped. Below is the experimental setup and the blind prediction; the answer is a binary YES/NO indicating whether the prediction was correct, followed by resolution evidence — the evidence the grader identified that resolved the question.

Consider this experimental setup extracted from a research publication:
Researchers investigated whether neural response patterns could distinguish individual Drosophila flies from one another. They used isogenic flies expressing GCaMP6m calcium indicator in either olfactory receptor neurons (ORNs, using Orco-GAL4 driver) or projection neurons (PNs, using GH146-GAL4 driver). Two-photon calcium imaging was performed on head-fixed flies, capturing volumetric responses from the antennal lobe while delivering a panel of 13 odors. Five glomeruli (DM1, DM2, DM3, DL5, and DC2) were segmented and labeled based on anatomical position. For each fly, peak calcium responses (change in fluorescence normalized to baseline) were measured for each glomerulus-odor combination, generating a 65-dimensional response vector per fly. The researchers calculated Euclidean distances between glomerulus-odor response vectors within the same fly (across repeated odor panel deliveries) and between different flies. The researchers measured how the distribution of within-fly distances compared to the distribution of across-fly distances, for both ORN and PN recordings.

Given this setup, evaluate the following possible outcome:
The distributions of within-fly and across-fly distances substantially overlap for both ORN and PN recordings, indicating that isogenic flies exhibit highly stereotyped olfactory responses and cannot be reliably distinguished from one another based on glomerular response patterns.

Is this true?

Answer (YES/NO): NO